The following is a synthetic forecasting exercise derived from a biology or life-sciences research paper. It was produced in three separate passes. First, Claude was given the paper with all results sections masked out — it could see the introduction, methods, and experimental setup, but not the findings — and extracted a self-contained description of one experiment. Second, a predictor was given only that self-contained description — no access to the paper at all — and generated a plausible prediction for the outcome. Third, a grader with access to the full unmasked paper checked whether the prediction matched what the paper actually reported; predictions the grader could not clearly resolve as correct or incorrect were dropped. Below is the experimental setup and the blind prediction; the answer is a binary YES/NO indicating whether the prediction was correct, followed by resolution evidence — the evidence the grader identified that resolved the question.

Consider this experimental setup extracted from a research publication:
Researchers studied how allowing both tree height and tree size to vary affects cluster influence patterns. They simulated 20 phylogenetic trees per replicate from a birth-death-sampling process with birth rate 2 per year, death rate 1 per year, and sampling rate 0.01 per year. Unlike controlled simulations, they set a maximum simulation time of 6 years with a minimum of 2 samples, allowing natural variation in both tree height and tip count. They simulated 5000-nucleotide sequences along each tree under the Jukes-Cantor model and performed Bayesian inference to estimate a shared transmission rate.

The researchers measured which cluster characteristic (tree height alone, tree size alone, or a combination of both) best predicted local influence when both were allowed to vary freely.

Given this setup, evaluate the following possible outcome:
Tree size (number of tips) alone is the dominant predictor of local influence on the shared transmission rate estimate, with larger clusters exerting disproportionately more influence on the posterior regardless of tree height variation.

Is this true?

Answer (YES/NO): NO